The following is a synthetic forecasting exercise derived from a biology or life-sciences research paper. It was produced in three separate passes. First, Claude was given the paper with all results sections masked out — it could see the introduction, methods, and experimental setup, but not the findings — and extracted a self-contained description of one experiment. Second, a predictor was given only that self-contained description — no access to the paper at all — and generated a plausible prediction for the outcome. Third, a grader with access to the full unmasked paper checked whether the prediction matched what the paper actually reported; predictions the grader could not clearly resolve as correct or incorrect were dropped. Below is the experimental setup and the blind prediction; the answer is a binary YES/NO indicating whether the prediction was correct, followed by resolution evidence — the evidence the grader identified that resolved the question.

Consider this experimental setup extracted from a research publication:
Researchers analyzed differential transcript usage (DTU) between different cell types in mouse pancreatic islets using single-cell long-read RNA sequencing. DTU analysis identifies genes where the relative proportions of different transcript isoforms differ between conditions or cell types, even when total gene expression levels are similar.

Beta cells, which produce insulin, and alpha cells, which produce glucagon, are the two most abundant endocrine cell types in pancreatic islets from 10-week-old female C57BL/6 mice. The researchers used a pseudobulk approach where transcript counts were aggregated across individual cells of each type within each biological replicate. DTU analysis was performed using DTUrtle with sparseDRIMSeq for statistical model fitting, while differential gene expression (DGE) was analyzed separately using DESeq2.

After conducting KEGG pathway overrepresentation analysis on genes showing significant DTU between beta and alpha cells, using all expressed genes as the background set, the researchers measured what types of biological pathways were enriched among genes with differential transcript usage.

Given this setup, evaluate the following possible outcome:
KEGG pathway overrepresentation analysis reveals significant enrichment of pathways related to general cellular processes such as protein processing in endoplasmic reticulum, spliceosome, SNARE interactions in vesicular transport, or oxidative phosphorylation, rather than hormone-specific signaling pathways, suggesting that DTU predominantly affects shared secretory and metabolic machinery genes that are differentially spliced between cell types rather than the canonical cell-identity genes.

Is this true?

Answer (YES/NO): YES